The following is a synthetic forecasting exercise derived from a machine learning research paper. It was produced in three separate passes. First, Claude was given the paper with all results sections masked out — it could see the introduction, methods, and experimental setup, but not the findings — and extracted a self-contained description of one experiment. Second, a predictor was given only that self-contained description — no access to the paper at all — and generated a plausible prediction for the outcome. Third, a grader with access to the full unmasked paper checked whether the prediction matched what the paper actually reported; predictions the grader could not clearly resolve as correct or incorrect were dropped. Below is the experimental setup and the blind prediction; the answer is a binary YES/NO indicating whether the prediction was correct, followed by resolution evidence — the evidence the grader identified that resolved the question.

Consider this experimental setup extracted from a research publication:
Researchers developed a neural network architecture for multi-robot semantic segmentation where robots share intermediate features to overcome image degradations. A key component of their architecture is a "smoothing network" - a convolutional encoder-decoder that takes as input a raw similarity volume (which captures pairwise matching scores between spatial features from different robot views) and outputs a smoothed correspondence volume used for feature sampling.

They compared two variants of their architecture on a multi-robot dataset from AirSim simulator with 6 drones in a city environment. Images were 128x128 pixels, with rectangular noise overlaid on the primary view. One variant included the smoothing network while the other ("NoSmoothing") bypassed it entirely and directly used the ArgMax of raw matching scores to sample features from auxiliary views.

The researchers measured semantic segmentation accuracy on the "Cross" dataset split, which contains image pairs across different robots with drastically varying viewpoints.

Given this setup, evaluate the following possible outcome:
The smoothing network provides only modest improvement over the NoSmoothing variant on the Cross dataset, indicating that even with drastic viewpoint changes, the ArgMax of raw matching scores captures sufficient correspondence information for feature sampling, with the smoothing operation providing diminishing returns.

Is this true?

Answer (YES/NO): NO